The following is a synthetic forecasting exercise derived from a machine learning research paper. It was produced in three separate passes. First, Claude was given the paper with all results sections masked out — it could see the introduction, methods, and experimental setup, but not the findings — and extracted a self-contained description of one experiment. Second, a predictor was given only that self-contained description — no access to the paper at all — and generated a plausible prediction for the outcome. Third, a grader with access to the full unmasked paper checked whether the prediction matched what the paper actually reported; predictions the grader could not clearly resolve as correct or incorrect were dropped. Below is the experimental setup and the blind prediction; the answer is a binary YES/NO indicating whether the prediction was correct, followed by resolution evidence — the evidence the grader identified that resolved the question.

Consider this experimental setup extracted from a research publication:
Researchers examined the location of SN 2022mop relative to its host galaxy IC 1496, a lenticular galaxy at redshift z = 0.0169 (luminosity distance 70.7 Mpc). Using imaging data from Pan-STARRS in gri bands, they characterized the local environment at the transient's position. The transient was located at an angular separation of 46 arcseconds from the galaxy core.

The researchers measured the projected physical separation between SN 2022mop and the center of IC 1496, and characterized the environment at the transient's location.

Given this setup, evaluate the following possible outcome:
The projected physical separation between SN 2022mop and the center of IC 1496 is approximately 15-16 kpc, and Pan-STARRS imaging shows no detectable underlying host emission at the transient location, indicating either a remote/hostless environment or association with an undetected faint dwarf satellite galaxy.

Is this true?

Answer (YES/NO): NO